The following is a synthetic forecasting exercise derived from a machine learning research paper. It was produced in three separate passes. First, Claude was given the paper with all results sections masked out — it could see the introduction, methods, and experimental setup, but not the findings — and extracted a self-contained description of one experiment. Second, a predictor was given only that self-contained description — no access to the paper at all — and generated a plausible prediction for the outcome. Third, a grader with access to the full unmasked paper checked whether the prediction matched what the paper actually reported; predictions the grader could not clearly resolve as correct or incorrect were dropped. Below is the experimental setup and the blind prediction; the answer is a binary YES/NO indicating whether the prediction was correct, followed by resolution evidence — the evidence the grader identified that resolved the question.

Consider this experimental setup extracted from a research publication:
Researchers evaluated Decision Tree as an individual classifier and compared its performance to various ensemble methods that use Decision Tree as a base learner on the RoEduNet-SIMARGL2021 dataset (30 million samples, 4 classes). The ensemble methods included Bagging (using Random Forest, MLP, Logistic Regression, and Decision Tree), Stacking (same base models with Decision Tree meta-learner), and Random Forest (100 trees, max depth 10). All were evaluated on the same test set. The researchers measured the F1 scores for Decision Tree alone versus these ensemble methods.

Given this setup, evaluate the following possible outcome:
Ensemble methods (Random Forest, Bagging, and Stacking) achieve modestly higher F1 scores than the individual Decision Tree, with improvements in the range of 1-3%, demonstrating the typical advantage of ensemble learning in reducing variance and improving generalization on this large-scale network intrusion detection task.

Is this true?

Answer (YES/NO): NO